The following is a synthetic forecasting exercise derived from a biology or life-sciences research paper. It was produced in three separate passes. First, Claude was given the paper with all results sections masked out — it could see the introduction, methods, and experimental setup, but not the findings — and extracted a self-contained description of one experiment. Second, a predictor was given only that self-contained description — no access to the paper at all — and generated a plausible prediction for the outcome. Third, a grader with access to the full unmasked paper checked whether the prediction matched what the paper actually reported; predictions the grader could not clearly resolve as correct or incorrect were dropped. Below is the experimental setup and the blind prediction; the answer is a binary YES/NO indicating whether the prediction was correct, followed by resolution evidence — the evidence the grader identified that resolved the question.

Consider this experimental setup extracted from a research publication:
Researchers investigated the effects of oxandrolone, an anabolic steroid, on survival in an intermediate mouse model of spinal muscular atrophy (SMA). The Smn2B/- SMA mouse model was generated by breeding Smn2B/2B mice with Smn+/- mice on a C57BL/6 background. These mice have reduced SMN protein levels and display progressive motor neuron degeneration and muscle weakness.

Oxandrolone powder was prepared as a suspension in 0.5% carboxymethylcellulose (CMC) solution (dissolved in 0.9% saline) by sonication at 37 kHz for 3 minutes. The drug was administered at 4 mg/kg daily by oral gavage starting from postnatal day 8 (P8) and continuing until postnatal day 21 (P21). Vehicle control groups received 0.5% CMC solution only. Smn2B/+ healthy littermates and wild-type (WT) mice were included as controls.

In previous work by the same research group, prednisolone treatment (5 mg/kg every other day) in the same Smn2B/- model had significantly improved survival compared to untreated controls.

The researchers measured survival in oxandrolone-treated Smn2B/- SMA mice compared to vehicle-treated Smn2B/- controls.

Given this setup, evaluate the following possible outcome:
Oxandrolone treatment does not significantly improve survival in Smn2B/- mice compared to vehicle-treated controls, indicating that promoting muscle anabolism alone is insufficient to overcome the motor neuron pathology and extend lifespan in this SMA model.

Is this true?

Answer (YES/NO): NO